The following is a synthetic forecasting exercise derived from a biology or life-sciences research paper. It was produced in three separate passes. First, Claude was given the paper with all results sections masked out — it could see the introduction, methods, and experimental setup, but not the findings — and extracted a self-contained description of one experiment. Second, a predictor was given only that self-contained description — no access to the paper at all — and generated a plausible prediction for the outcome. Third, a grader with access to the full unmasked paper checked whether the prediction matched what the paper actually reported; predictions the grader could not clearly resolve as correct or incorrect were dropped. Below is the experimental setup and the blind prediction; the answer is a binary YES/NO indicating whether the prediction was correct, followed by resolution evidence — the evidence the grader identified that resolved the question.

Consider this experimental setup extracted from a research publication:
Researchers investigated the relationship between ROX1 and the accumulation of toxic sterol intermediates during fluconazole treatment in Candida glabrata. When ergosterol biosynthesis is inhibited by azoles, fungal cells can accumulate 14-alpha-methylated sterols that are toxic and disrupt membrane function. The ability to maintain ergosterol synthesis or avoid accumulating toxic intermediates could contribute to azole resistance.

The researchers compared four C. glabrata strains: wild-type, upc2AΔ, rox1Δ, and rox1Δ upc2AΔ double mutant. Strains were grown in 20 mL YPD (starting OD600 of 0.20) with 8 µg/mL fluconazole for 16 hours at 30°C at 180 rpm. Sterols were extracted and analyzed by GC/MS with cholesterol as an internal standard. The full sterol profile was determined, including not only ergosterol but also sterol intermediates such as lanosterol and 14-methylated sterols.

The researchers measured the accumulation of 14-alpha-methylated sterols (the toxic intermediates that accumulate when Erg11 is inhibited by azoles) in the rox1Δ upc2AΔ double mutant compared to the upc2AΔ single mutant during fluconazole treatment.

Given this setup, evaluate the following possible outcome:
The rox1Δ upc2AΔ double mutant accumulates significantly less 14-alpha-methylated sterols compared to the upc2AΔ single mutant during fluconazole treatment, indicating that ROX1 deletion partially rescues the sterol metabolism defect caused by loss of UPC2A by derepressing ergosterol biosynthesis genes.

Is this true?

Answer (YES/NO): YES